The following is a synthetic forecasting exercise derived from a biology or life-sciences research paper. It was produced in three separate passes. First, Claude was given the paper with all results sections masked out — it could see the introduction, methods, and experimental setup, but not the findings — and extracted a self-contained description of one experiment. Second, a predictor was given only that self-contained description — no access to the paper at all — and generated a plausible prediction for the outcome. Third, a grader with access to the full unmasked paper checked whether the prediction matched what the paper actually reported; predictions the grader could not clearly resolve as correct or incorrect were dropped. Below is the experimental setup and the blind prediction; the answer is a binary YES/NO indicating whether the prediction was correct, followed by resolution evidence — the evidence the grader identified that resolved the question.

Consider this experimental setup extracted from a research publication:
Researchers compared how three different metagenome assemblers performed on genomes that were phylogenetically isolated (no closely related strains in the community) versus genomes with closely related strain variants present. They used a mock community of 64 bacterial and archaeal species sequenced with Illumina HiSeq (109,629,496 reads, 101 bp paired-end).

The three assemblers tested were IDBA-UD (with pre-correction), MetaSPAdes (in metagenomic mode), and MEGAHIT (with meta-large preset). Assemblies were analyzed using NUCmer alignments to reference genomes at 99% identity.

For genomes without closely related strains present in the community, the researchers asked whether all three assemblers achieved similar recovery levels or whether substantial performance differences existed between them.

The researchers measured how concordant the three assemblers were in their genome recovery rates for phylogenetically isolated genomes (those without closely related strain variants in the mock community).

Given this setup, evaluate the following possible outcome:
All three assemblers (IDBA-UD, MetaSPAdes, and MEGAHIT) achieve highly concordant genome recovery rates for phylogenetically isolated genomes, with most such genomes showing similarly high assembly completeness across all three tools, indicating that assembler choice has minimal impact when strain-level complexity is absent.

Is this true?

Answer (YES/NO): YES